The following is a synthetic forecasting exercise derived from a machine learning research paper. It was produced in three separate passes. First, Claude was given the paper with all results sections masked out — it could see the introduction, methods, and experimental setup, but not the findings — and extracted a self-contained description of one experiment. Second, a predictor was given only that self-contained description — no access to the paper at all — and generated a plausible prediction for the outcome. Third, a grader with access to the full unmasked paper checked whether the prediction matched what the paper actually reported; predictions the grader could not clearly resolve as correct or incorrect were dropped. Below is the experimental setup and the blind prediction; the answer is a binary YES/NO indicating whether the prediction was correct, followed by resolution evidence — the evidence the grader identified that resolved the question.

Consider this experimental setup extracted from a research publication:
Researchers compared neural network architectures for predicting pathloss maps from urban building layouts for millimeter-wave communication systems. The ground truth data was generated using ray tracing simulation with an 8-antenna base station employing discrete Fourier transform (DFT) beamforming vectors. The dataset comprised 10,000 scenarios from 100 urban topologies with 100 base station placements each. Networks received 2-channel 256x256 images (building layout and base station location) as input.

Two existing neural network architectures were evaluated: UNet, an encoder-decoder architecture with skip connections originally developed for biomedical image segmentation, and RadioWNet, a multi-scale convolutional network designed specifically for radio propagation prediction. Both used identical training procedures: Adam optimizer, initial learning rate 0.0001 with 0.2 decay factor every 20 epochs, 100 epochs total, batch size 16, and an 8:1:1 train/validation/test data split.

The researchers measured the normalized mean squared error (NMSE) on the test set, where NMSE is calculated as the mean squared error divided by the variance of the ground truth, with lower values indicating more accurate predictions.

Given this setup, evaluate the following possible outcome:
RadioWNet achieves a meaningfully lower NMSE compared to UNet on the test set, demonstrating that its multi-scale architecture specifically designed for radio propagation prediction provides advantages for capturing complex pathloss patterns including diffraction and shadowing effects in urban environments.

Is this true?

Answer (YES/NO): YES